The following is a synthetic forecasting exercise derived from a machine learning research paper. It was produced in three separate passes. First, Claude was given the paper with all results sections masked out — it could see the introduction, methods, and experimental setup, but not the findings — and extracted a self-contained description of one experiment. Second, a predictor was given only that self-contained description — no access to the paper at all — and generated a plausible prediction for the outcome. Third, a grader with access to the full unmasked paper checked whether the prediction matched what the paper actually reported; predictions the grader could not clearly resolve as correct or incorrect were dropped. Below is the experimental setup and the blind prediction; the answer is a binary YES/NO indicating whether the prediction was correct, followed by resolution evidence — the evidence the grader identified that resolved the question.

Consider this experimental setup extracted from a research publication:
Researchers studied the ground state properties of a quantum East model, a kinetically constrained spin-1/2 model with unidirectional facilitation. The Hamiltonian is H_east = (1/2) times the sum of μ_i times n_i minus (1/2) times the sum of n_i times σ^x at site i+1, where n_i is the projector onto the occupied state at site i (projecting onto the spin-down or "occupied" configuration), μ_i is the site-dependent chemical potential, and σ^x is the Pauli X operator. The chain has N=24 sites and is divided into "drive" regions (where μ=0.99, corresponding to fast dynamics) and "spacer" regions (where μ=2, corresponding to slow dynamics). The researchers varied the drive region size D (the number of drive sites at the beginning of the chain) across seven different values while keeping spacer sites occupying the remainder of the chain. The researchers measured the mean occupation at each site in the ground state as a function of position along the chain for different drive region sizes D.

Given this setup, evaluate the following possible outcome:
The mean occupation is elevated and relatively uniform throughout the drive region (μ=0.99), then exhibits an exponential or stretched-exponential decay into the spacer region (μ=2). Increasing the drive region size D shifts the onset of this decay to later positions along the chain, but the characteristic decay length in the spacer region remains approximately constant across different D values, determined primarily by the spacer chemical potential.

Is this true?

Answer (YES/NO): YES